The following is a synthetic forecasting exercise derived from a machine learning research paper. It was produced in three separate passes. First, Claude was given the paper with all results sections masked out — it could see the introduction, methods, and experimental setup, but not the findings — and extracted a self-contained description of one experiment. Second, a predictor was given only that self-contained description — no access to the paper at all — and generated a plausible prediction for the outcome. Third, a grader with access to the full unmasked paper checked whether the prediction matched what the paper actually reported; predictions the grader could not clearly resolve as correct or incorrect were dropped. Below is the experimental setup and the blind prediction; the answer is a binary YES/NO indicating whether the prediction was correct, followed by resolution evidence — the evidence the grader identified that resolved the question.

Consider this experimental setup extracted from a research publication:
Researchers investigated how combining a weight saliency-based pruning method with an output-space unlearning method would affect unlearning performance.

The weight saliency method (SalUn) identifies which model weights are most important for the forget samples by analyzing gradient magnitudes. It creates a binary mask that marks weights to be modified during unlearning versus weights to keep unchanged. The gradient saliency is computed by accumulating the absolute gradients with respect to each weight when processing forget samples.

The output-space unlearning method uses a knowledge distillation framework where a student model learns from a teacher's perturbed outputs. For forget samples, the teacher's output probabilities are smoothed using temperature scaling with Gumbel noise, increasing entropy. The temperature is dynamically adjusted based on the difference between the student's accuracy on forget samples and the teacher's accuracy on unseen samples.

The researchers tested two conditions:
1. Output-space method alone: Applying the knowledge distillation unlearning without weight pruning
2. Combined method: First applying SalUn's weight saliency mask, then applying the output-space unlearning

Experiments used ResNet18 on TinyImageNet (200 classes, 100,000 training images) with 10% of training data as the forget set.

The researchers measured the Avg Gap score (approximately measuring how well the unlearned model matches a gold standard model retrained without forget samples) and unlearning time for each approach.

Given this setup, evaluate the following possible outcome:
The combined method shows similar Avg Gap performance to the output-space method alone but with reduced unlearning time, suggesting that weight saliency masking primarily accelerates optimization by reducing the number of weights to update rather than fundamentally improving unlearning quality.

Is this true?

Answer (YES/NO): NO